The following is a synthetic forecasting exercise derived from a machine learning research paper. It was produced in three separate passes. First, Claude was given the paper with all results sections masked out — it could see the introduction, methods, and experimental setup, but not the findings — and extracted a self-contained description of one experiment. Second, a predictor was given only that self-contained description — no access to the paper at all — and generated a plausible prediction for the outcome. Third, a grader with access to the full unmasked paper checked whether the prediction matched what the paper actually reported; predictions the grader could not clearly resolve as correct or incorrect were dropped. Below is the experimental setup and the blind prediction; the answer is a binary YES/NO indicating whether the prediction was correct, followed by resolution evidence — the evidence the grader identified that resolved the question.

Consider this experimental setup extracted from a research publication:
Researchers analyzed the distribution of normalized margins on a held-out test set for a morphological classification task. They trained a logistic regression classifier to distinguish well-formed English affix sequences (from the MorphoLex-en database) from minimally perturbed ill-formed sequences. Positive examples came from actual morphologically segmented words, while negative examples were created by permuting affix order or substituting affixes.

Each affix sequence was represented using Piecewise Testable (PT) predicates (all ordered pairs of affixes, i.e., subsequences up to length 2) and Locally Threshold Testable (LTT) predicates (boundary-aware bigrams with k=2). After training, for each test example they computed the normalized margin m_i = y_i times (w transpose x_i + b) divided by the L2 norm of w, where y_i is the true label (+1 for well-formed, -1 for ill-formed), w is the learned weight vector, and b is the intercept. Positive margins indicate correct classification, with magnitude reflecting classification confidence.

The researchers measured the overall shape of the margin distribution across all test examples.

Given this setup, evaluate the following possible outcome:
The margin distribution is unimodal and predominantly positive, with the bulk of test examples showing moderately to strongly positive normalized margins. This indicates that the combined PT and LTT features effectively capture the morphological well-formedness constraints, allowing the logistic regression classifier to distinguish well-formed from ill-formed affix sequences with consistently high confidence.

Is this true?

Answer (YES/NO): NO